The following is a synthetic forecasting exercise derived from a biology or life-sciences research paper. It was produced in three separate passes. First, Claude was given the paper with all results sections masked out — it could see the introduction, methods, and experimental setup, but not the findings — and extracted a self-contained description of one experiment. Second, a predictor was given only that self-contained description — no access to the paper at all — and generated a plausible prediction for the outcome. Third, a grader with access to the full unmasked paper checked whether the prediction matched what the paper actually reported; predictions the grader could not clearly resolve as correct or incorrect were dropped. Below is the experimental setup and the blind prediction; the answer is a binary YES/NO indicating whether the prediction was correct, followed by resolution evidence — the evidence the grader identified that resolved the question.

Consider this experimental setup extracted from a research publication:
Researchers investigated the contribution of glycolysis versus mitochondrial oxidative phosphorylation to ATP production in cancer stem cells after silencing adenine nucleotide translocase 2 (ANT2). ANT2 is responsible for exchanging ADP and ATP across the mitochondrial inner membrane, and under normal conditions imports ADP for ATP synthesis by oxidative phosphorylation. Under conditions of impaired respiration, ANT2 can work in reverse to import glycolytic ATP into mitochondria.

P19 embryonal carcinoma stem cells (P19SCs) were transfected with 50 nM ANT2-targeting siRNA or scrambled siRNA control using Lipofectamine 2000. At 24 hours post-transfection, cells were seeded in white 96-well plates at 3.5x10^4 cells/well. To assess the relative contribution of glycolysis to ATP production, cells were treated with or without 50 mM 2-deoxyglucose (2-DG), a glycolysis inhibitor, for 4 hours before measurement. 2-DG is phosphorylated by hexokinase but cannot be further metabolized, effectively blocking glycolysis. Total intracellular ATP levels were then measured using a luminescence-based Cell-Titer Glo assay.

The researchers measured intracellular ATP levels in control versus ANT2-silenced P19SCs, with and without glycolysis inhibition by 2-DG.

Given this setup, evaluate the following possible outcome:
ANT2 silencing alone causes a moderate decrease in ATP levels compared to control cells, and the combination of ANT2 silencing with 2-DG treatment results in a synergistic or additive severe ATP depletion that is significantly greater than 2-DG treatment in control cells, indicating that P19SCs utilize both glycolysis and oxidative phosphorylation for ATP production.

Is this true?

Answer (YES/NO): NO